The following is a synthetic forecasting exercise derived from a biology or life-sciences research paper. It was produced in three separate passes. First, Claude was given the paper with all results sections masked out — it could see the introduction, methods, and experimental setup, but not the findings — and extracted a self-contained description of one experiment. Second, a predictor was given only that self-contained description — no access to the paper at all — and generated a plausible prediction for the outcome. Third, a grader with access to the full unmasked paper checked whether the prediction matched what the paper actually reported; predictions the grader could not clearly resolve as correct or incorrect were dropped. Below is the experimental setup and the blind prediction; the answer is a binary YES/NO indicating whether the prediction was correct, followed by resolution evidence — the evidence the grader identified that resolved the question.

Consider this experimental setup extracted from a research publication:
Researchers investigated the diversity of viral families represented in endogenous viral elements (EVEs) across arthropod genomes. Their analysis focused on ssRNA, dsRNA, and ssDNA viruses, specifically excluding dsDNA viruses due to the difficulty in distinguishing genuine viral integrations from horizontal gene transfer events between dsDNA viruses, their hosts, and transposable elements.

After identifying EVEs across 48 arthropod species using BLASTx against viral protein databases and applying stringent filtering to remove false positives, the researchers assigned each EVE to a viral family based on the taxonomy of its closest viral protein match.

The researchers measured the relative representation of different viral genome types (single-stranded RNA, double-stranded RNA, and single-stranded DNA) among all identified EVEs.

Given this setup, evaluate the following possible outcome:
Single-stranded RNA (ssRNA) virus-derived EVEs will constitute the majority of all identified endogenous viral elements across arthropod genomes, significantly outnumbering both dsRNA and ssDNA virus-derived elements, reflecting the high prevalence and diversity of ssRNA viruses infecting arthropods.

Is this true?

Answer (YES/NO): NO